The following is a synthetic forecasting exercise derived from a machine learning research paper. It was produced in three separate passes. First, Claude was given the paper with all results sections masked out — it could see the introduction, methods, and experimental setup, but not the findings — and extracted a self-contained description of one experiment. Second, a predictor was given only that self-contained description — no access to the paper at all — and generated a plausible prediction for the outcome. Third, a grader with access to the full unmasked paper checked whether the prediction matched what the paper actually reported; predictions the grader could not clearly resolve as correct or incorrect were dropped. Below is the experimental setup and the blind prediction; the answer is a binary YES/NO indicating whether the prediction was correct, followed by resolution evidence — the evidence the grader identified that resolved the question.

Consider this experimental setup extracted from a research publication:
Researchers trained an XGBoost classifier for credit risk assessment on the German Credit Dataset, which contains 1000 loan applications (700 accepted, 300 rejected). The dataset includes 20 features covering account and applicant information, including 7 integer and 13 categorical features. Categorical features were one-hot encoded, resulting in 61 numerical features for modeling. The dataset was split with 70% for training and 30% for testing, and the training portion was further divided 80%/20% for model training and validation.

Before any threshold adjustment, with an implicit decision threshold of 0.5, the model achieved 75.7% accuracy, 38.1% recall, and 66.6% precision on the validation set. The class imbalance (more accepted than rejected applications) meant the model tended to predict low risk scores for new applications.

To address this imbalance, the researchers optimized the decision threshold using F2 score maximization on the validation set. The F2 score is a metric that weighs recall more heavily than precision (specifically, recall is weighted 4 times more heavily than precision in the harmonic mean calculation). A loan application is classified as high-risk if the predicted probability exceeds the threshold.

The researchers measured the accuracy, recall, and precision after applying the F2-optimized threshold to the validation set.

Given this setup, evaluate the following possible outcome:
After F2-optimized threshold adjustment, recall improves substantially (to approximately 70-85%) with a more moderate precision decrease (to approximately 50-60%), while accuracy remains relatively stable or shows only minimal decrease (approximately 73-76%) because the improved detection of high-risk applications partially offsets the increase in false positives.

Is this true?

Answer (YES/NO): NO